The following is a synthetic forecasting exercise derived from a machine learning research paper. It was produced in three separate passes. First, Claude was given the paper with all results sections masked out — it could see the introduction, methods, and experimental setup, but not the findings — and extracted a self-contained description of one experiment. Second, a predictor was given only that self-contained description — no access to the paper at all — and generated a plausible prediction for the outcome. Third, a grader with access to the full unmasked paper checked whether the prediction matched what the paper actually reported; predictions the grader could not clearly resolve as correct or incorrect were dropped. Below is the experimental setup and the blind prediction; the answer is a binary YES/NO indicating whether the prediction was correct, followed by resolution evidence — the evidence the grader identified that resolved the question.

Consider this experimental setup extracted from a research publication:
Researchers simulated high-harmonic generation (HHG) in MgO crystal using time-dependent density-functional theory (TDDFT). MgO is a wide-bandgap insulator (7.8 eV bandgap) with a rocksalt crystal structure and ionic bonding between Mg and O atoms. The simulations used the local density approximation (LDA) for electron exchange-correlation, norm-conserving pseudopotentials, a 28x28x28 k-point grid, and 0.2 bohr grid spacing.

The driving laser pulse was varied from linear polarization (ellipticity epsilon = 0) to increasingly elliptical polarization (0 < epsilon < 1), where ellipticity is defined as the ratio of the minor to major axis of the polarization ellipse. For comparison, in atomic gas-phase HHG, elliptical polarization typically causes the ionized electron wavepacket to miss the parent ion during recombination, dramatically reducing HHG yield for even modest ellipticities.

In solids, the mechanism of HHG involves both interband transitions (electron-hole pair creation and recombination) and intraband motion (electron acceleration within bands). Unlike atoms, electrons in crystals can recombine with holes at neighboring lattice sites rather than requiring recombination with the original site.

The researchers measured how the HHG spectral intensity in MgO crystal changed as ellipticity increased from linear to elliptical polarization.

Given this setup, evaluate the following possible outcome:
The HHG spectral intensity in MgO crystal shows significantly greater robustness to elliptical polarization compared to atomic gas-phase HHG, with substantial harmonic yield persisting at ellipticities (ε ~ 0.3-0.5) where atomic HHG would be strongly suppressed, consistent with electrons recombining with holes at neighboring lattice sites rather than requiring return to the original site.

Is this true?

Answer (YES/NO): NO